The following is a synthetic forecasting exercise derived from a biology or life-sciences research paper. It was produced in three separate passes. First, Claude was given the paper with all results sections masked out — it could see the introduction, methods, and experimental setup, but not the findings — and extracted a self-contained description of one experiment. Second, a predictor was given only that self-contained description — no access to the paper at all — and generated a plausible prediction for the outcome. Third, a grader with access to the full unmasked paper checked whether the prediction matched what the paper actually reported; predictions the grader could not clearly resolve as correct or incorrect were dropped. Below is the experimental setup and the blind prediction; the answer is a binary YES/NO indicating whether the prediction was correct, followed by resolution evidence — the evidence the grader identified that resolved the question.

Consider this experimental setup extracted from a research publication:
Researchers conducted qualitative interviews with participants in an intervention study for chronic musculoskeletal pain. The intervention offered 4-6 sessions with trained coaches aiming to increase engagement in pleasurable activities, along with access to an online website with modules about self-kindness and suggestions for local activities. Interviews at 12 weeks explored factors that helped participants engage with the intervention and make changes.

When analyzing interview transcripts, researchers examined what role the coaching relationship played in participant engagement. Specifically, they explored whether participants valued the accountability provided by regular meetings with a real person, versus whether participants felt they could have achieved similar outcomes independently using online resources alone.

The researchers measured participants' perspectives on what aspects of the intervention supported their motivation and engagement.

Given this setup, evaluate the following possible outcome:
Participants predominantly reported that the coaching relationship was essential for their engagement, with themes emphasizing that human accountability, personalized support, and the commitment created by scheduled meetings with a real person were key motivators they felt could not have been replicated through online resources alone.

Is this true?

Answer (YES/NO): YES